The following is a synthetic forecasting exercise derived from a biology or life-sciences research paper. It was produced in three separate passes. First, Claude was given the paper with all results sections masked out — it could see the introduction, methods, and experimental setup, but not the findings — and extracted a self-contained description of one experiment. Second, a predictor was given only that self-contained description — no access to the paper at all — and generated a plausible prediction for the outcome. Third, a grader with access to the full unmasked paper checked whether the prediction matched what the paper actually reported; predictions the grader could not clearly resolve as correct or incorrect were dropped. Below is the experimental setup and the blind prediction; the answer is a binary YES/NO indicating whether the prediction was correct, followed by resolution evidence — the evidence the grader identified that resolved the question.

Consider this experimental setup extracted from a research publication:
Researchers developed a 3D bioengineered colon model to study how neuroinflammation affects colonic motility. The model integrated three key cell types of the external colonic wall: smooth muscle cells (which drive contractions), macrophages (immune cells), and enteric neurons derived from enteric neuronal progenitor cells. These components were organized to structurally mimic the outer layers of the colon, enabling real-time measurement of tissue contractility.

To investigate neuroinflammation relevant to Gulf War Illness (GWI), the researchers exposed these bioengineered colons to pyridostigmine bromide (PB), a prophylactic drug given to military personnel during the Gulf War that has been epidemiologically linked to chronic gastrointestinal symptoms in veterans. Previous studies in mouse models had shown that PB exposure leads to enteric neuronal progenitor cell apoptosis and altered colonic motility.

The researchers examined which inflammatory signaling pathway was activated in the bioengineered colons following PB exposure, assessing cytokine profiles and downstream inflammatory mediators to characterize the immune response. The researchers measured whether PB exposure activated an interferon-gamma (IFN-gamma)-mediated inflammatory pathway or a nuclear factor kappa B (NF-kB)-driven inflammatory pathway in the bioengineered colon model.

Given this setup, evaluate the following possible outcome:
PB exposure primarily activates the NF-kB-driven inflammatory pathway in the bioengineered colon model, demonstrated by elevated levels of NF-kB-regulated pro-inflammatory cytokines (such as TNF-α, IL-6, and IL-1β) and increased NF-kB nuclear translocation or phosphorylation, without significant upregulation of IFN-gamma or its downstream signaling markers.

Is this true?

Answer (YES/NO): NO